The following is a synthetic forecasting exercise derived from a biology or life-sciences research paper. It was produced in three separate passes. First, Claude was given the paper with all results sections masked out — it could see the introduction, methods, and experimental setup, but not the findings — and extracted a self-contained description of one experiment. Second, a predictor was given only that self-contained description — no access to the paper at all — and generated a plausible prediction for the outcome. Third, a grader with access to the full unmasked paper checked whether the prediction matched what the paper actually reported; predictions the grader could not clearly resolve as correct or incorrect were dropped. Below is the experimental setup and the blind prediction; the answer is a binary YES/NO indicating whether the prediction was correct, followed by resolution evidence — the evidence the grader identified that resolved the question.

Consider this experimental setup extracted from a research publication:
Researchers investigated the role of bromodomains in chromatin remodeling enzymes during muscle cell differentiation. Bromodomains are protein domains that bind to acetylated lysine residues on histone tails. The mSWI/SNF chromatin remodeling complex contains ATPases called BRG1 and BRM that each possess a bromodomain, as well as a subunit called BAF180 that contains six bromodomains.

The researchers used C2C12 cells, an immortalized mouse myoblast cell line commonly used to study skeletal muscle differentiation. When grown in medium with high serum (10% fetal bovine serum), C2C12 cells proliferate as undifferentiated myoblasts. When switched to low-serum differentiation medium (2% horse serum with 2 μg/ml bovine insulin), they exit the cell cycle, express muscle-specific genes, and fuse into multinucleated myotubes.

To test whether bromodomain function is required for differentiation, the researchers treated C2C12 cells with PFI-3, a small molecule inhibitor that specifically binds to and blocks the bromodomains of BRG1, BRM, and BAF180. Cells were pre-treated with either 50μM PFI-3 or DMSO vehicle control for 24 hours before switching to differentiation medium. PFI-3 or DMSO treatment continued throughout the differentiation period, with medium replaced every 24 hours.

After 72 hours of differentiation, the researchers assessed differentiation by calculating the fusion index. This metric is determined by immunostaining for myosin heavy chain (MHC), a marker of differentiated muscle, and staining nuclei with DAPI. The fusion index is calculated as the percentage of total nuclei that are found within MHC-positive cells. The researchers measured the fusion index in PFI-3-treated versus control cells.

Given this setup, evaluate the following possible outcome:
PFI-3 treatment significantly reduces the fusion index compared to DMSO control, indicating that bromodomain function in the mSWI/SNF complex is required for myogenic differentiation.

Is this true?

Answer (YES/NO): YES